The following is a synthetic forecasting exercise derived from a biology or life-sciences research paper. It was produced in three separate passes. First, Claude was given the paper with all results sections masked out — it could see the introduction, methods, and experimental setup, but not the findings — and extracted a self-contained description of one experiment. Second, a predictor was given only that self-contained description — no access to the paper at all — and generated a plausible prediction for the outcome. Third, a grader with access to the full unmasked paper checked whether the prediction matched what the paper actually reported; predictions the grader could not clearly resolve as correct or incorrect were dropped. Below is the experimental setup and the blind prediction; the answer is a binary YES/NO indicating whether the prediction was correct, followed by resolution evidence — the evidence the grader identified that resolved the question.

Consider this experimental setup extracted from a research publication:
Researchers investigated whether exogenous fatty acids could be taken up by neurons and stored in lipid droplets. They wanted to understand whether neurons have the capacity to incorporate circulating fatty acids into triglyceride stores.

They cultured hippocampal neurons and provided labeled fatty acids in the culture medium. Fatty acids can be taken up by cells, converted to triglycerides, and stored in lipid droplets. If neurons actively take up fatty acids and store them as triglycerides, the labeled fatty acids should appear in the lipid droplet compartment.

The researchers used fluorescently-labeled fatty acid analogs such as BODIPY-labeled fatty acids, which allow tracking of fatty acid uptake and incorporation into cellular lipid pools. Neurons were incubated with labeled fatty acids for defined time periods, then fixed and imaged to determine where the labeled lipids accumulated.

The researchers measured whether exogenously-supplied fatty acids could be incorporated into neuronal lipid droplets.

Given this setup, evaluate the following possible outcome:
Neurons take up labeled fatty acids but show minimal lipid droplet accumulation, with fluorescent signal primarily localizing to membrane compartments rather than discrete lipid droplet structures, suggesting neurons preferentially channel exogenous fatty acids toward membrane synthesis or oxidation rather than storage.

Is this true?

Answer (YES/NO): NO